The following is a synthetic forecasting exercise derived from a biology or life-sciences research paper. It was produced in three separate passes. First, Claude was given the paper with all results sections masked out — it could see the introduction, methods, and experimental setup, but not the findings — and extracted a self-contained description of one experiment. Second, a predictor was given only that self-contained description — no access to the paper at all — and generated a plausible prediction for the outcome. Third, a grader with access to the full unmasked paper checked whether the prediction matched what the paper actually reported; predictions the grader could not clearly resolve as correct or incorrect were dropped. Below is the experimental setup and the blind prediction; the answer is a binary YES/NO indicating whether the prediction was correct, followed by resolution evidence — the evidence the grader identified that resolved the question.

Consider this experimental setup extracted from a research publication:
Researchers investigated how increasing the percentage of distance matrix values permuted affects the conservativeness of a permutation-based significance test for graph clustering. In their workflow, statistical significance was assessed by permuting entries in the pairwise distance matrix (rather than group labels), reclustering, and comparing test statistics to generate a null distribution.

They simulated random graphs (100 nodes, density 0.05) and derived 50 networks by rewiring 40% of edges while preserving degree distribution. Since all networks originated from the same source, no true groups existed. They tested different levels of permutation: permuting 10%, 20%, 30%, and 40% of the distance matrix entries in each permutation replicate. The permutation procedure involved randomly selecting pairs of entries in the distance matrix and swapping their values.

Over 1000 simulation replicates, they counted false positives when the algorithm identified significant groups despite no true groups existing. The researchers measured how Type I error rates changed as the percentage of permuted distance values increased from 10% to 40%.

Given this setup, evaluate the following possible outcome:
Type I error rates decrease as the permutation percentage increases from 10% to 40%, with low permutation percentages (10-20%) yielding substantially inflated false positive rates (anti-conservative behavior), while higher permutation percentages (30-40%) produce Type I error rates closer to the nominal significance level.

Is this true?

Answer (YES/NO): NO